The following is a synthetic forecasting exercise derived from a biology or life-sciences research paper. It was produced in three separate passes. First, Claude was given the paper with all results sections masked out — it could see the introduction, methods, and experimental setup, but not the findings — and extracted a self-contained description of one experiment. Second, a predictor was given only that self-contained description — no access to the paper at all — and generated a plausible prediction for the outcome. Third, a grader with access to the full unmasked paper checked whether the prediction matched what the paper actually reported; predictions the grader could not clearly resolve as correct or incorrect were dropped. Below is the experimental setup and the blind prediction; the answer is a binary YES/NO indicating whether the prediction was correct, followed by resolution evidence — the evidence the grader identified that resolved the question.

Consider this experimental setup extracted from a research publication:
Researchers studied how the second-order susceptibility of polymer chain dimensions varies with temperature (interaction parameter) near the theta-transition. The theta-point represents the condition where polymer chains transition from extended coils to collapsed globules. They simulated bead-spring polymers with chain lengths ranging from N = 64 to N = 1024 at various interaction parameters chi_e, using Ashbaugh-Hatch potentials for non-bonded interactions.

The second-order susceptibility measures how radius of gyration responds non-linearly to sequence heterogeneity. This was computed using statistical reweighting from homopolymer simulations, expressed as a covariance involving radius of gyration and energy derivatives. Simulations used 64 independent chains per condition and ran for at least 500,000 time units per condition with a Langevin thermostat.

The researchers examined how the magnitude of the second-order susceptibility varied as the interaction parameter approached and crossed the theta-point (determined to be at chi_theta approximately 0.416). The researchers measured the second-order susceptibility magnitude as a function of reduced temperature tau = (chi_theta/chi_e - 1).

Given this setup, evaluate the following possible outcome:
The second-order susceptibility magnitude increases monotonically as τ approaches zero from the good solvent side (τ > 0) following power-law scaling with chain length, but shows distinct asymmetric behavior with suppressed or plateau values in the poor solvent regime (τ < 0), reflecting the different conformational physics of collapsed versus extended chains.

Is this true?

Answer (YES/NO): NO